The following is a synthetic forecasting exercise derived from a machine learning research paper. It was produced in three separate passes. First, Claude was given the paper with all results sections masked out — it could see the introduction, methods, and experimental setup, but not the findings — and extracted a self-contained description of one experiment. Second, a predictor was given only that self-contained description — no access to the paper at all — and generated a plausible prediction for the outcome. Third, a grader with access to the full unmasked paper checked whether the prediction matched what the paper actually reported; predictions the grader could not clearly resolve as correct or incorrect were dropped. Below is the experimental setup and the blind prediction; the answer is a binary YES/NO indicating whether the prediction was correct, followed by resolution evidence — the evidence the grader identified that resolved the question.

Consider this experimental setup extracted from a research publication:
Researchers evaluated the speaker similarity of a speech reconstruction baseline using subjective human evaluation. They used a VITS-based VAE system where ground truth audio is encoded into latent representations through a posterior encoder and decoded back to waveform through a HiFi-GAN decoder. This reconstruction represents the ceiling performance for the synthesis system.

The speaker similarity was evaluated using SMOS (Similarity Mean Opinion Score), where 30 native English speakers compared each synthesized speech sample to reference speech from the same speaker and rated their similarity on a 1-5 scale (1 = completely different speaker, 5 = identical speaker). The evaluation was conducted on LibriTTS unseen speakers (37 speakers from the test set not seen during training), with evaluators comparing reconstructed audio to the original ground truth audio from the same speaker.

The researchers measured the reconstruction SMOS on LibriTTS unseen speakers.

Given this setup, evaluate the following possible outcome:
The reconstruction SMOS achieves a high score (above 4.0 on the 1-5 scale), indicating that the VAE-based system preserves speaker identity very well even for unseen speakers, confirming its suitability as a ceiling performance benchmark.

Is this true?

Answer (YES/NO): YES